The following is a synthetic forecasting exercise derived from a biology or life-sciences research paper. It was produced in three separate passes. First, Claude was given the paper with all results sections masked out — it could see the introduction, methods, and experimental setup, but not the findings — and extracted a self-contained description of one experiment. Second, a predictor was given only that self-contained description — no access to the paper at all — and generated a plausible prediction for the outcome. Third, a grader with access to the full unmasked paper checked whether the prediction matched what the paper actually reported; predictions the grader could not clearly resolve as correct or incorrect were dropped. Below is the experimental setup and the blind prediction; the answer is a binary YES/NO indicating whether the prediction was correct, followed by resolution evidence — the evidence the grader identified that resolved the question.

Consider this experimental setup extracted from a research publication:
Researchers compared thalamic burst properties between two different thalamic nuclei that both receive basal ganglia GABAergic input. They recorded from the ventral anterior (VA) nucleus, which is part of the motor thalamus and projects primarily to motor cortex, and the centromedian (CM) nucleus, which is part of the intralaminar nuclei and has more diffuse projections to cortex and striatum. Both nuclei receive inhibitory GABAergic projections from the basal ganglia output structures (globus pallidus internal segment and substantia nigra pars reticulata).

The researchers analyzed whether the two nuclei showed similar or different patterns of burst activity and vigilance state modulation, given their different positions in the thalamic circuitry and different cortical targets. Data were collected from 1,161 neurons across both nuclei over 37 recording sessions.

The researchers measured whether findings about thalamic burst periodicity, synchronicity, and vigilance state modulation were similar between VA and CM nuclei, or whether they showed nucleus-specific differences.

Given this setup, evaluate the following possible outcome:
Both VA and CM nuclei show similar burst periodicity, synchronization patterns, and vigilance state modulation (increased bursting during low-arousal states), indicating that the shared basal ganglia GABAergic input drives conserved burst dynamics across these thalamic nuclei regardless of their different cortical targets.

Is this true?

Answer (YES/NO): NO